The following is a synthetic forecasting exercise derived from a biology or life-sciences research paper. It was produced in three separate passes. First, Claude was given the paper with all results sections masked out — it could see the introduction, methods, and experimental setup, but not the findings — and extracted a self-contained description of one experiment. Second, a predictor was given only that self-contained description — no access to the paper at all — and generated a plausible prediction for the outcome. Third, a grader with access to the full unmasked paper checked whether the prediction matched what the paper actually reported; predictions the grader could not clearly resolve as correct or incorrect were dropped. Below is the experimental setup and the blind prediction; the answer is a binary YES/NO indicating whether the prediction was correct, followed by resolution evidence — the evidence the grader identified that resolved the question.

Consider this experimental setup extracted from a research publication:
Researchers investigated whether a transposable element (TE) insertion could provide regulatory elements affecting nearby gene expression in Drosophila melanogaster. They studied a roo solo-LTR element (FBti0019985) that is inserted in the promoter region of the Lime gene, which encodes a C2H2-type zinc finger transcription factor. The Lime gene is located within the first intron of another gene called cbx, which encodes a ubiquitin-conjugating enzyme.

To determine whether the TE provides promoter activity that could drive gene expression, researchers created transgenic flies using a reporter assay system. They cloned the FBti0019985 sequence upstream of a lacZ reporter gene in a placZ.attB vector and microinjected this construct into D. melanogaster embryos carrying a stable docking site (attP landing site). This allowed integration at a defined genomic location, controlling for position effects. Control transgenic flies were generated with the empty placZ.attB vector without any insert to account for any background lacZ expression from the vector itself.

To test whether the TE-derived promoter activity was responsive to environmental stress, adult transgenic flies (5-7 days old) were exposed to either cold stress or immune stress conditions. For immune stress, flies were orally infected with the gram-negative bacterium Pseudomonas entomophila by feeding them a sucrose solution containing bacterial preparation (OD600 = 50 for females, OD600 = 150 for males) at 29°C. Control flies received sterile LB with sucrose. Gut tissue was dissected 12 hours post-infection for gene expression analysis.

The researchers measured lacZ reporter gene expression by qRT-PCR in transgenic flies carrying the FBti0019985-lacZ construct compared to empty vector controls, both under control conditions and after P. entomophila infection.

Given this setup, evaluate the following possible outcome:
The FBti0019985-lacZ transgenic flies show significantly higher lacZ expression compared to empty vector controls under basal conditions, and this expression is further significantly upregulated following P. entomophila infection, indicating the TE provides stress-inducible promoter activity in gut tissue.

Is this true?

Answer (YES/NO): NO